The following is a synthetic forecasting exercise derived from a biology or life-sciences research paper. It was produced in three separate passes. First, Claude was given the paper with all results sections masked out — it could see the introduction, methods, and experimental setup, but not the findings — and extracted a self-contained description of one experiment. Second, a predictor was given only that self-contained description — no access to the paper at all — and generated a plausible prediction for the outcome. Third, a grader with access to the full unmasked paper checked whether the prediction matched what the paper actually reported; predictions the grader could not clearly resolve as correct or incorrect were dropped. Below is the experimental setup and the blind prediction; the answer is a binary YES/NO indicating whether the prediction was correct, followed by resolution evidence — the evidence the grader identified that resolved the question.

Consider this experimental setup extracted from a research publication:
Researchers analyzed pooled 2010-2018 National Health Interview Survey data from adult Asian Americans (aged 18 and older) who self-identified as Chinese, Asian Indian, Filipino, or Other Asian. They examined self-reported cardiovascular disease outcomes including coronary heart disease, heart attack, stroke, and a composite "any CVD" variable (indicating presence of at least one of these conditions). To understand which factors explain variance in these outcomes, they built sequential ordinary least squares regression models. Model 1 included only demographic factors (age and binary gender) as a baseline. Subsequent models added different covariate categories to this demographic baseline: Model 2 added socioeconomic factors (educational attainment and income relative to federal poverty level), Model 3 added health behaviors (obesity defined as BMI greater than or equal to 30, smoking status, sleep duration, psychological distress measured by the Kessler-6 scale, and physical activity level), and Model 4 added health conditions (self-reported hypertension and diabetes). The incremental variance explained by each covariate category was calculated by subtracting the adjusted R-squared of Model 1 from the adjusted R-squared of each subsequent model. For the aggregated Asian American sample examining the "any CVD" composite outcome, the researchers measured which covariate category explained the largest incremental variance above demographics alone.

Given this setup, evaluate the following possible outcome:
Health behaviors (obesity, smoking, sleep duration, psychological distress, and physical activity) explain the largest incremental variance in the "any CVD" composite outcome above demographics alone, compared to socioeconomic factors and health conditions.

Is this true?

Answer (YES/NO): NO